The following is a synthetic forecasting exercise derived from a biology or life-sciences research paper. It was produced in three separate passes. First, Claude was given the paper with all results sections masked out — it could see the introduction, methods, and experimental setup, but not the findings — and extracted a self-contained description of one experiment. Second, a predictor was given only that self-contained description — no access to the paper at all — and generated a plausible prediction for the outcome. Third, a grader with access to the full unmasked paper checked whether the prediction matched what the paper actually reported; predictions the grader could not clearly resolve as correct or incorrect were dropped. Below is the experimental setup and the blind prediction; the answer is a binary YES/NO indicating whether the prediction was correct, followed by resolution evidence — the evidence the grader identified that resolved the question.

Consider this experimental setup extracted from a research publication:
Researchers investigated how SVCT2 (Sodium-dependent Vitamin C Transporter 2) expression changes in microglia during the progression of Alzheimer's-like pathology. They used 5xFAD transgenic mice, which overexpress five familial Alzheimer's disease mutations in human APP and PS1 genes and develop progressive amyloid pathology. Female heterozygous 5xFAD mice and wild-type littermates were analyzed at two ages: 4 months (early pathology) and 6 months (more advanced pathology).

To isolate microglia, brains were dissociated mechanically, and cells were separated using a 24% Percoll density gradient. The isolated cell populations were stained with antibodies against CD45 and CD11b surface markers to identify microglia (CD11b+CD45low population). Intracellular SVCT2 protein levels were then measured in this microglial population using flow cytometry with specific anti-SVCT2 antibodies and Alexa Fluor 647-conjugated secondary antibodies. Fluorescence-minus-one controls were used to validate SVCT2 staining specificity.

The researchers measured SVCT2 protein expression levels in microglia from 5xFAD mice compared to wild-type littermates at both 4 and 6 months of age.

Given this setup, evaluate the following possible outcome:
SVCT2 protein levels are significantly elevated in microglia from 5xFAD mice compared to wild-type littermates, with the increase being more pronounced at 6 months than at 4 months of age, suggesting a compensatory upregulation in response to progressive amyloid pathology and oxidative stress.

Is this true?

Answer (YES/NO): NO